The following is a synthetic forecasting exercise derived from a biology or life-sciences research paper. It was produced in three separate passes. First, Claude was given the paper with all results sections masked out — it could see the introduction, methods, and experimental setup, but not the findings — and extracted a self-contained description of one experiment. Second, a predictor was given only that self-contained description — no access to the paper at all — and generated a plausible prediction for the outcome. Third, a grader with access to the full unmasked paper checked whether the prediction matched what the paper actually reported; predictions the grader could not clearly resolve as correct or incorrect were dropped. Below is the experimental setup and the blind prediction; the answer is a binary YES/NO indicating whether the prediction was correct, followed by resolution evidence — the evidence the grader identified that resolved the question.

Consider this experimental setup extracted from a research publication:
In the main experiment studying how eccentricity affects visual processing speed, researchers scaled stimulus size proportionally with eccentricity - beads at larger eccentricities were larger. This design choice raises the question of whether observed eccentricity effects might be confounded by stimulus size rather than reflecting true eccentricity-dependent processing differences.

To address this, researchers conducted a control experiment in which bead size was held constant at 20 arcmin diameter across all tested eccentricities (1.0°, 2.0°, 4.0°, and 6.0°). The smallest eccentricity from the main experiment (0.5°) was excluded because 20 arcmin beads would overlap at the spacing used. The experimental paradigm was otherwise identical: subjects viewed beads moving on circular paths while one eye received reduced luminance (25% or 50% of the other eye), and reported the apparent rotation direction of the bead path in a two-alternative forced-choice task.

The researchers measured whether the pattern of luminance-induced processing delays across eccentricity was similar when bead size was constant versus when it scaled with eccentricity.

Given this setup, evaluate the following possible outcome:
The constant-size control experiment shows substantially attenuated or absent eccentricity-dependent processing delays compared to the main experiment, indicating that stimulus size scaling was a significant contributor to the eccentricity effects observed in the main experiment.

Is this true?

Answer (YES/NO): NO